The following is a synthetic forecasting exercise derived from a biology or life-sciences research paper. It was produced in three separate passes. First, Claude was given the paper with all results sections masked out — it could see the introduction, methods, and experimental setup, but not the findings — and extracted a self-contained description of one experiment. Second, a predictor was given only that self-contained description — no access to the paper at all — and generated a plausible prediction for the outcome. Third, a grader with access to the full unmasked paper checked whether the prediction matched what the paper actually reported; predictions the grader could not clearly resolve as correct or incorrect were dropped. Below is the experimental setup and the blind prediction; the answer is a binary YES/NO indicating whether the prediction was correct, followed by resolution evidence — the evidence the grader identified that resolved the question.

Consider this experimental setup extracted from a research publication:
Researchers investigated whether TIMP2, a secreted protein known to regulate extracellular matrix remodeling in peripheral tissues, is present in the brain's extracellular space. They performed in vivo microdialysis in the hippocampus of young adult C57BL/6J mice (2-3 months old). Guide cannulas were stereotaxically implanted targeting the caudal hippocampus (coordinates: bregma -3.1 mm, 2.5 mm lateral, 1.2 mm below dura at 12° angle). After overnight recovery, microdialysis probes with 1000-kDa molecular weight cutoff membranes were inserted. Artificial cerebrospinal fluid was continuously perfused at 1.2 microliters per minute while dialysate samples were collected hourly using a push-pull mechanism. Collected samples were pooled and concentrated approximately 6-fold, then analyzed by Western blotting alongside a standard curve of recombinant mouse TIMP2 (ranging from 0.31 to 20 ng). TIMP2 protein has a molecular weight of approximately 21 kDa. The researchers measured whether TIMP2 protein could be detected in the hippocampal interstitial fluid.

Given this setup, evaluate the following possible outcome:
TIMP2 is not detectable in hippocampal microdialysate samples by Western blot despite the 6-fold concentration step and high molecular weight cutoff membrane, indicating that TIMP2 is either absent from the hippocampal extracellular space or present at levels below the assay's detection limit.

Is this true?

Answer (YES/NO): NO